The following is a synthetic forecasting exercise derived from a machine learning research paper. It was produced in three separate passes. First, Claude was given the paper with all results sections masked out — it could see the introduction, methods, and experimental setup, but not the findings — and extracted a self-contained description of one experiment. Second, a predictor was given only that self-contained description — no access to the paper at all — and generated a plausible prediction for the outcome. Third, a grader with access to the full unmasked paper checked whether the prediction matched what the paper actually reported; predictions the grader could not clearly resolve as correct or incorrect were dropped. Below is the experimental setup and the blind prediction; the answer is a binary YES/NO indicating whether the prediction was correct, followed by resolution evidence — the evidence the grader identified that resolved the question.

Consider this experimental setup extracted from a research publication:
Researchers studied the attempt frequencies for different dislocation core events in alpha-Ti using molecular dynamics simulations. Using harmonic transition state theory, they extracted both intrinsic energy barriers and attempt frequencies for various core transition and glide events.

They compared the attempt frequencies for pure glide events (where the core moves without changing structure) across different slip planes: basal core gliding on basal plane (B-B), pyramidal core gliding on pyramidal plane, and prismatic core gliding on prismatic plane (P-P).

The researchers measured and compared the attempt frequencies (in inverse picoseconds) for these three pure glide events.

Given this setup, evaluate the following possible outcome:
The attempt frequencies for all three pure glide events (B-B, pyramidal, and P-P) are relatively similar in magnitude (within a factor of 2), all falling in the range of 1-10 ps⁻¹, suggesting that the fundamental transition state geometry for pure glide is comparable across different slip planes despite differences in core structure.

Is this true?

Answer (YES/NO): NO